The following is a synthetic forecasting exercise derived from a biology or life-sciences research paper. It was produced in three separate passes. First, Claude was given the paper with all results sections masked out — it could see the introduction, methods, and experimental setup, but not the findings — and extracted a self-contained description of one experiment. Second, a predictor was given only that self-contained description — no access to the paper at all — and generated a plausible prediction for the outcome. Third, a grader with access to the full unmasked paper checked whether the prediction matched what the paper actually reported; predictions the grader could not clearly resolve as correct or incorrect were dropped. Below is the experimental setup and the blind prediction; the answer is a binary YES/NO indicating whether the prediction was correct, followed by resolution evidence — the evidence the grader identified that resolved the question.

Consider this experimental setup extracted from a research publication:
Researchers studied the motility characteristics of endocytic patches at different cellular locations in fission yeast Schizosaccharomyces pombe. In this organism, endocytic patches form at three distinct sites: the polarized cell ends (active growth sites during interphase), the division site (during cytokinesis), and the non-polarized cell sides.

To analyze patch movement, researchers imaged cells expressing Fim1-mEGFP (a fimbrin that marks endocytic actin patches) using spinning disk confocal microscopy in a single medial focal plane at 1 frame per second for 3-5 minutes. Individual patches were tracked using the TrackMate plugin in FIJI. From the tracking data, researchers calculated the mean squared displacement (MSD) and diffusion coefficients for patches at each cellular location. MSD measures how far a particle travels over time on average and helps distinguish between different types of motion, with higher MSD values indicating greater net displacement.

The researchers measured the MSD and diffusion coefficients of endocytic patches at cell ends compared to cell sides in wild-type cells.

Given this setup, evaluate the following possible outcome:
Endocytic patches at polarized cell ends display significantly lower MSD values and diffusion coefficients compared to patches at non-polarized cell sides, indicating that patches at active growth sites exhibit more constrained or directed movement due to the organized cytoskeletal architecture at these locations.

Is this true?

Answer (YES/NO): YES